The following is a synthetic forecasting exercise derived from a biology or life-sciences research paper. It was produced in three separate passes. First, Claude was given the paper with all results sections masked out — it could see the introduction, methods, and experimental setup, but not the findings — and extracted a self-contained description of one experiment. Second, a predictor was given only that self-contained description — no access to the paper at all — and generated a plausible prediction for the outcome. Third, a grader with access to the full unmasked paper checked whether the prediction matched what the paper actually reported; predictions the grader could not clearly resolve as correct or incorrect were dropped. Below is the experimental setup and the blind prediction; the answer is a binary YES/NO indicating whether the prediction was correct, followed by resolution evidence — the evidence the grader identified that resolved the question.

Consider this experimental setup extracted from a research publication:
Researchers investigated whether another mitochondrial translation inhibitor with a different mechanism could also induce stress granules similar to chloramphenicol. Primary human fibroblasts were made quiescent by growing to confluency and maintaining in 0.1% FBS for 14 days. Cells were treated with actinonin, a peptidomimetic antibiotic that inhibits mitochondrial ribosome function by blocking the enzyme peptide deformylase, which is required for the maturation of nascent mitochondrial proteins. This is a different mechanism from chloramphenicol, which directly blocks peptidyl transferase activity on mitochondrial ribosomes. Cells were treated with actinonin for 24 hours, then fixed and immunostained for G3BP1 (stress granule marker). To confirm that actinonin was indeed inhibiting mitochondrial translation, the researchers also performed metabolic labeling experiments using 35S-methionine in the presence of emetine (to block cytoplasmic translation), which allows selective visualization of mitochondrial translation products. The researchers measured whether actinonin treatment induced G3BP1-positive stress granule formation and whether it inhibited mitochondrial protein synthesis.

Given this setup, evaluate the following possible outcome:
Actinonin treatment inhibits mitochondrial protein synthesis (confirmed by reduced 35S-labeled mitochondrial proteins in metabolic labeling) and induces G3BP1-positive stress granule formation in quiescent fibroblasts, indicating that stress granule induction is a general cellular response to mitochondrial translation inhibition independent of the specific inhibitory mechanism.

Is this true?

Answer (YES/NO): NO